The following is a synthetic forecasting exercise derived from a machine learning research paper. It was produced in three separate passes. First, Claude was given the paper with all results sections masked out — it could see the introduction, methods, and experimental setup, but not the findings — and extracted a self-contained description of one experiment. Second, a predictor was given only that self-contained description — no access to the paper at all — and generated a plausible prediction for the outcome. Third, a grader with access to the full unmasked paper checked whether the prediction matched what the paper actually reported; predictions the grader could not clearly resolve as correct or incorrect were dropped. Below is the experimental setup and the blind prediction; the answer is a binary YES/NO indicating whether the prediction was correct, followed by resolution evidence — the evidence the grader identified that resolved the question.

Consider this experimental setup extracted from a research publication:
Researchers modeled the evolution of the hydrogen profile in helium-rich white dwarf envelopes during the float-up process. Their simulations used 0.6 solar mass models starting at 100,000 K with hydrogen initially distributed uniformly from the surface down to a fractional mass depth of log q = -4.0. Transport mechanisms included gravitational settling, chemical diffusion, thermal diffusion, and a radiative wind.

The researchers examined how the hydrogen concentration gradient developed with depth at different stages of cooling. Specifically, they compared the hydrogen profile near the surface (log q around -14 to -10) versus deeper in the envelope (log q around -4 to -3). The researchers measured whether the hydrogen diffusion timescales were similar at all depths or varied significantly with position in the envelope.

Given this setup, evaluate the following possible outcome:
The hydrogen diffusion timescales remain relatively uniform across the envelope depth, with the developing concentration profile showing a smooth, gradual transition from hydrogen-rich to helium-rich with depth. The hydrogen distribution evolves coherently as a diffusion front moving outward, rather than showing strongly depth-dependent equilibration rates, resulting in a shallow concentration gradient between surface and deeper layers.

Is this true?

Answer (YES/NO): NO